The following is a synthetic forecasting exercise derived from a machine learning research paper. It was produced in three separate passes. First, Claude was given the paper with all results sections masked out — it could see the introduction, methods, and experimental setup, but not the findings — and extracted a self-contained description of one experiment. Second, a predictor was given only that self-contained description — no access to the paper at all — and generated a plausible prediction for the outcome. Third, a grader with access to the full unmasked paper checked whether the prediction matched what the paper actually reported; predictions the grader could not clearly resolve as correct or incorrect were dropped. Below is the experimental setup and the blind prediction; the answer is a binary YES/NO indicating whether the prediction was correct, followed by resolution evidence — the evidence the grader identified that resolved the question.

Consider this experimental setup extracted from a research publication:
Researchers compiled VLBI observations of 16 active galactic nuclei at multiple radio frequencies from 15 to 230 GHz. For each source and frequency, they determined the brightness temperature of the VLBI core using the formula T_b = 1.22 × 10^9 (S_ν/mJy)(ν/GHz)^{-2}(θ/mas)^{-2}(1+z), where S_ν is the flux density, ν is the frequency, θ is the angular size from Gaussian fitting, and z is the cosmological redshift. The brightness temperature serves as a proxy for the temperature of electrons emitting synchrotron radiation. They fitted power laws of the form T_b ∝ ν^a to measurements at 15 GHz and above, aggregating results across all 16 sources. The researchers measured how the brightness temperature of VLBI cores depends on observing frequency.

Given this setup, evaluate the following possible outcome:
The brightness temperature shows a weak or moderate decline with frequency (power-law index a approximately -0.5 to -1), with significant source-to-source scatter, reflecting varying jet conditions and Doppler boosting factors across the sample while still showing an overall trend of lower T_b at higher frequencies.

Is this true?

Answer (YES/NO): YES